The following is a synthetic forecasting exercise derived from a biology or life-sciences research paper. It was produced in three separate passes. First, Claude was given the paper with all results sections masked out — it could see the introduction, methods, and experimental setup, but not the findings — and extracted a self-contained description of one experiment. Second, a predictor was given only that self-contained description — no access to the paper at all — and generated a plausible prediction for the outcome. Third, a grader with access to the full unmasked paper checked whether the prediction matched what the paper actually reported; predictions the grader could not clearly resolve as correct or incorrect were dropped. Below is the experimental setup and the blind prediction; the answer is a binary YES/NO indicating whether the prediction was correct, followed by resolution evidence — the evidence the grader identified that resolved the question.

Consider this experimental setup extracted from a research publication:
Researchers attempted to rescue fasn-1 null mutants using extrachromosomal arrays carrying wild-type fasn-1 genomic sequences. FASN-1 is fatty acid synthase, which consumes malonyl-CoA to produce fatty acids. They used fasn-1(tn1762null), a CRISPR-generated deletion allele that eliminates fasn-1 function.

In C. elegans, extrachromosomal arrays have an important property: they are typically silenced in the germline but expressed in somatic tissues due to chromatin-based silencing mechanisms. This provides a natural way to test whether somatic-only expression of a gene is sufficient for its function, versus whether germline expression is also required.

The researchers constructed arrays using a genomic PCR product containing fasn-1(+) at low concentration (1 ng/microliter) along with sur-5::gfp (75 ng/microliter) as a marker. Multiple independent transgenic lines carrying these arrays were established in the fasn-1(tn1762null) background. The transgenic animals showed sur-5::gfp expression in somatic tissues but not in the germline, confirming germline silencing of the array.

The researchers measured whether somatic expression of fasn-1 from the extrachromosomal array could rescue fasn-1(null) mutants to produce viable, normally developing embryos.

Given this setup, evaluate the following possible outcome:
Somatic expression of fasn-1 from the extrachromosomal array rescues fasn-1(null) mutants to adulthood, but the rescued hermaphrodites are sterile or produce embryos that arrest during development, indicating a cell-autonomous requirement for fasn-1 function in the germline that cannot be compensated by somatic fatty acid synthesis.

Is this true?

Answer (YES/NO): YES